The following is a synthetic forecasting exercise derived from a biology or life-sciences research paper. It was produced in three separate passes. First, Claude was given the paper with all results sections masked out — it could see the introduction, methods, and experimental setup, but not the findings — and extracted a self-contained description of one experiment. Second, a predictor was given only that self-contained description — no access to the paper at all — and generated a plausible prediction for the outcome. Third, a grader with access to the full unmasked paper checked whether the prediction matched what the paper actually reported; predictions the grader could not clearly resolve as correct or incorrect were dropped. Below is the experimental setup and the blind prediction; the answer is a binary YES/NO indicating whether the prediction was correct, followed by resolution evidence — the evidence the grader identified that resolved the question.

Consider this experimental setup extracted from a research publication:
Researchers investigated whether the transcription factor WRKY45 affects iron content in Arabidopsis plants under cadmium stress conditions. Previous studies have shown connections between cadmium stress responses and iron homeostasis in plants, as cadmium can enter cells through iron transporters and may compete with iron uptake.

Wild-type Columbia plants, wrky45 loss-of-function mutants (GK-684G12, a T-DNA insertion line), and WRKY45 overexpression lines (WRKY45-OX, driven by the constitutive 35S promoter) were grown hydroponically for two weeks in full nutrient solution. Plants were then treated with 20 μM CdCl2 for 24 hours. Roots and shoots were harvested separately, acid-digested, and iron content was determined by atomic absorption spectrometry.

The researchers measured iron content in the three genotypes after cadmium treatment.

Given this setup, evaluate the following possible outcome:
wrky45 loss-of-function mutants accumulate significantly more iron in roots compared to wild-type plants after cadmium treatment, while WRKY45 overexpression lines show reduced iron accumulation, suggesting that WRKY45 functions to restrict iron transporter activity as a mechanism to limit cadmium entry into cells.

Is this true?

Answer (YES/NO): NO